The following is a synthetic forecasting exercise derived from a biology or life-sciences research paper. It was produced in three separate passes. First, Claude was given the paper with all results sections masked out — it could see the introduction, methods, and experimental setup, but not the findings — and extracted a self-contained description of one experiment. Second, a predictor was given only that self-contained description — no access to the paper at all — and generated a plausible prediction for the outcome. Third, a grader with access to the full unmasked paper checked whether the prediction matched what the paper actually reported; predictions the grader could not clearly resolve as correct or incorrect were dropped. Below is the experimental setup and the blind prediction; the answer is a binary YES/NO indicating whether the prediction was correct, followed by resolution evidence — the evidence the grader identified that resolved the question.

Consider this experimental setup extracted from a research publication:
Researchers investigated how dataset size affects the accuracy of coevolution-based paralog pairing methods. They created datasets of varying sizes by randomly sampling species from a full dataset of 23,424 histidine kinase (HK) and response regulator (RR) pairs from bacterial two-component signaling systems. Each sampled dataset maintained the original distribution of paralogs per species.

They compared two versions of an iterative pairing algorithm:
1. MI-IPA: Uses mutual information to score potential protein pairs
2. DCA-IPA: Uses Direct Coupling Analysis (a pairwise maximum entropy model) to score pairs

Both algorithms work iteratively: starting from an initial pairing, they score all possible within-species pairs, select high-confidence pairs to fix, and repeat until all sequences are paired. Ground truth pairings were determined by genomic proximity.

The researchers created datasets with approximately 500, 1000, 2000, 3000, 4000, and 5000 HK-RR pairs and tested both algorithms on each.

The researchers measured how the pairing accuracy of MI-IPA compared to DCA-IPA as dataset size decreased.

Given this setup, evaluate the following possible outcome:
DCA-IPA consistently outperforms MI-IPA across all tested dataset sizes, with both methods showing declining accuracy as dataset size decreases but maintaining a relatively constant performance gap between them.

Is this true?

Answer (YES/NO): NO